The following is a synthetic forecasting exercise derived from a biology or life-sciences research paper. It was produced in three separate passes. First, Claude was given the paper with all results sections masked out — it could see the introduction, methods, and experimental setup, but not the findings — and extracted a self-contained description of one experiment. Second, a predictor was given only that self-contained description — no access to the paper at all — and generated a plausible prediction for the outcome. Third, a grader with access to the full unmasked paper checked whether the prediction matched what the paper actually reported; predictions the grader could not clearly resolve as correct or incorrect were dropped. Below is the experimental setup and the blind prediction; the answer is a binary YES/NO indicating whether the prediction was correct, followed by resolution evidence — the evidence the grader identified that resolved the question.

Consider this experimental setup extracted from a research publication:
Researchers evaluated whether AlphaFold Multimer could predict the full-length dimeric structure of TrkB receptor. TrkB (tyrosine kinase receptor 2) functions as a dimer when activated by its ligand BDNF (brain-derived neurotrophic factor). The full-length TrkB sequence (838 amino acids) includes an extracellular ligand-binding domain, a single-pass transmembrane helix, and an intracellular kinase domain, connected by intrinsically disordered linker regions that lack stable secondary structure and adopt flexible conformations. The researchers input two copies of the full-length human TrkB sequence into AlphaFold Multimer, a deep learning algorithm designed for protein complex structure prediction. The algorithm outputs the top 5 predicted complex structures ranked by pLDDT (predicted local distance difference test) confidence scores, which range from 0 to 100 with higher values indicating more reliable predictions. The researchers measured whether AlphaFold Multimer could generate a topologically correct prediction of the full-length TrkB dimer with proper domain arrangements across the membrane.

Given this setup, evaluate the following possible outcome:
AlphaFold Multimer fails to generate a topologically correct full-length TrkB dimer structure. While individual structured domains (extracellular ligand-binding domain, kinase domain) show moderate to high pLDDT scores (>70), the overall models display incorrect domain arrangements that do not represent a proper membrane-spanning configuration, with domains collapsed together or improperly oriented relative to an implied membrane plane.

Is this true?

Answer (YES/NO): YES